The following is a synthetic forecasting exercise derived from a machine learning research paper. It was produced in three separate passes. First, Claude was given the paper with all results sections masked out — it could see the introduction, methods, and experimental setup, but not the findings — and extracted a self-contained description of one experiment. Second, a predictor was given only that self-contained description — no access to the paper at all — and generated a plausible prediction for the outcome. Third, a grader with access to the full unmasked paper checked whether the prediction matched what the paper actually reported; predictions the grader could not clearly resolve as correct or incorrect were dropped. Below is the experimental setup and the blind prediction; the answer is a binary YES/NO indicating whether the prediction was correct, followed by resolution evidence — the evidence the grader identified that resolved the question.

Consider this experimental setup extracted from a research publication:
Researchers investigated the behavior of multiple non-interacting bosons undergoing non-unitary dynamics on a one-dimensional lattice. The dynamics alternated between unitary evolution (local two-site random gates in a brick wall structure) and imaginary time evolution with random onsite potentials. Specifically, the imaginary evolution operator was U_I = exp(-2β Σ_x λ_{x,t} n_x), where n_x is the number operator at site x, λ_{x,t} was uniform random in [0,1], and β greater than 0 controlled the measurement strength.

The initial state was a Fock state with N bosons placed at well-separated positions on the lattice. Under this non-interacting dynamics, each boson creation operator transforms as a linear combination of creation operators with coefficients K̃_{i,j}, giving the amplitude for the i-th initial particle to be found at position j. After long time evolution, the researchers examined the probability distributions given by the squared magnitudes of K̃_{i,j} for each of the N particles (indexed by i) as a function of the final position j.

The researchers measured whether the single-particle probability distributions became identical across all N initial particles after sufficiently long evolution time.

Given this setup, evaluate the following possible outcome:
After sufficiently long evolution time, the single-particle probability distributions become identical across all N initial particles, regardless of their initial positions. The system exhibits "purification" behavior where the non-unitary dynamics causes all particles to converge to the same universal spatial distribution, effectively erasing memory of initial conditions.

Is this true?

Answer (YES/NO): YES